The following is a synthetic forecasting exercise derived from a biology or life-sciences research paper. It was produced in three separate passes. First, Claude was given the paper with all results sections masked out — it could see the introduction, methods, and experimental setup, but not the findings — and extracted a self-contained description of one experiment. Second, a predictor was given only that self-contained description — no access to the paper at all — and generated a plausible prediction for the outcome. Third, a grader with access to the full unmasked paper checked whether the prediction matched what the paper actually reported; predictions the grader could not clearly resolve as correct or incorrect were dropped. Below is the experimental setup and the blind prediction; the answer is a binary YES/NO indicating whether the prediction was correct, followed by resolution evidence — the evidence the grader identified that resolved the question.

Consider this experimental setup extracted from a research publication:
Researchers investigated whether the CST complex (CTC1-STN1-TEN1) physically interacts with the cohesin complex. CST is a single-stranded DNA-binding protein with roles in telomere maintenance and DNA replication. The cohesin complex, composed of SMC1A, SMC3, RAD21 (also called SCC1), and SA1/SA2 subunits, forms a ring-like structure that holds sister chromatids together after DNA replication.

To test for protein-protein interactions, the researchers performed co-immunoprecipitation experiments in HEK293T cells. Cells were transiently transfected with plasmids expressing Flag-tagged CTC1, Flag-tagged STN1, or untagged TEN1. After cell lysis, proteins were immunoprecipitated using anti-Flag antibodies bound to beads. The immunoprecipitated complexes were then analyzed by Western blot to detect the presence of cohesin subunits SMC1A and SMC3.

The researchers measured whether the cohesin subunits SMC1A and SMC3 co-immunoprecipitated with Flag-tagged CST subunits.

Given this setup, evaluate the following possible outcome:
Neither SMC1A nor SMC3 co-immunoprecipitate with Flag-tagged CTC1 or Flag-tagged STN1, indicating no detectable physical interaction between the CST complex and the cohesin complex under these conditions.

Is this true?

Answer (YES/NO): NO